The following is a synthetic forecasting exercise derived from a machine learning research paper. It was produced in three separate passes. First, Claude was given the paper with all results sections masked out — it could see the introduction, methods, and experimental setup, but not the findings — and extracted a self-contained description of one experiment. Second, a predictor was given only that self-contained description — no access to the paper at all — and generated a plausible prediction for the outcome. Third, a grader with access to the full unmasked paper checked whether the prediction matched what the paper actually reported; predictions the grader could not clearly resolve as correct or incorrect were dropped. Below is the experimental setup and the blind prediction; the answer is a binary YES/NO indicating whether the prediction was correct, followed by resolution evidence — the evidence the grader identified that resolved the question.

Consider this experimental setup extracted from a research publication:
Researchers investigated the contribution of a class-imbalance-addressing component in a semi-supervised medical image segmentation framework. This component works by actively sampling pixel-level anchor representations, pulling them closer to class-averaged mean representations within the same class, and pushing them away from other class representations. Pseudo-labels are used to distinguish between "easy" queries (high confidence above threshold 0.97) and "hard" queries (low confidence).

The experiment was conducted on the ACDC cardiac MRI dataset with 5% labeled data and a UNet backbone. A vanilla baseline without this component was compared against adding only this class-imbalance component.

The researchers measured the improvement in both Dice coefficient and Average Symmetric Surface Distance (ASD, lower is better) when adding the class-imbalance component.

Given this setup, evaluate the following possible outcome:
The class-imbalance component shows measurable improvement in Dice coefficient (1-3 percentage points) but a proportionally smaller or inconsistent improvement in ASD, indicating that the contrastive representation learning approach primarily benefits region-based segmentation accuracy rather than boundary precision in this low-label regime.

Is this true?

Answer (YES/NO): NO